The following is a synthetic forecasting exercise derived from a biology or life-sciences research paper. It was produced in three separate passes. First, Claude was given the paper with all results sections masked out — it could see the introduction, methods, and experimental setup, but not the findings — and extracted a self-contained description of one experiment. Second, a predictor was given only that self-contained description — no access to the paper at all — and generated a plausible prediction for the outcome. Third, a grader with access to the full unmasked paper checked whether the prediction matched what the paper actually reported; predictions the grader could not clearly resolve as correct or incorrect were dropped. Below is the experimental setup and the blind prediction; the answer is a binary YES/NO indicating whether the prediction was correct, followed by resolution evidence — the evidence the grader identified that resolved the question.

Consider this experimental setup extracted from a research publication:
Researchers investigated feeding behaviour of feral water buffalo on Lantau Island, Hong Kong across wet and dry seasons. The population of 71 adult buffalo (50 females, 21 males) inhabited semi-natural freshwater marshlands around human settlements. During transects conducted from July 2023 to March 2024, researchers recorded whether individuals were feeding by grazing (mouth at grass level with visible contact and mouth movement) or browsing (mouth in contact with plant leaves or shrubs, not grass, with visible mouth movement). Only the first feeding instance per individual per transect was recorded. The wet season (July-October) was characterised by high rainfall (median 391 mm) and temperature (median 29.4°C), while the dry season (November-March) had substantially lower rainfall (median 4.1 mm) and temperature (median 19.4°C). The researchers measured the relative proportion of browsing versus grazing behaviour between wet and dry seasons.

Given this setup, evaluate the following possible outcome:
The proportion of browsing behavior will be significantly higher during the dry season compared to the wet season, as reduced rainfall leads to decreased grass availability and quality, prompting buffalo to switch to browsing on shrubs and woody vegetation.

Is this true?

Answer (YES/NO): YES